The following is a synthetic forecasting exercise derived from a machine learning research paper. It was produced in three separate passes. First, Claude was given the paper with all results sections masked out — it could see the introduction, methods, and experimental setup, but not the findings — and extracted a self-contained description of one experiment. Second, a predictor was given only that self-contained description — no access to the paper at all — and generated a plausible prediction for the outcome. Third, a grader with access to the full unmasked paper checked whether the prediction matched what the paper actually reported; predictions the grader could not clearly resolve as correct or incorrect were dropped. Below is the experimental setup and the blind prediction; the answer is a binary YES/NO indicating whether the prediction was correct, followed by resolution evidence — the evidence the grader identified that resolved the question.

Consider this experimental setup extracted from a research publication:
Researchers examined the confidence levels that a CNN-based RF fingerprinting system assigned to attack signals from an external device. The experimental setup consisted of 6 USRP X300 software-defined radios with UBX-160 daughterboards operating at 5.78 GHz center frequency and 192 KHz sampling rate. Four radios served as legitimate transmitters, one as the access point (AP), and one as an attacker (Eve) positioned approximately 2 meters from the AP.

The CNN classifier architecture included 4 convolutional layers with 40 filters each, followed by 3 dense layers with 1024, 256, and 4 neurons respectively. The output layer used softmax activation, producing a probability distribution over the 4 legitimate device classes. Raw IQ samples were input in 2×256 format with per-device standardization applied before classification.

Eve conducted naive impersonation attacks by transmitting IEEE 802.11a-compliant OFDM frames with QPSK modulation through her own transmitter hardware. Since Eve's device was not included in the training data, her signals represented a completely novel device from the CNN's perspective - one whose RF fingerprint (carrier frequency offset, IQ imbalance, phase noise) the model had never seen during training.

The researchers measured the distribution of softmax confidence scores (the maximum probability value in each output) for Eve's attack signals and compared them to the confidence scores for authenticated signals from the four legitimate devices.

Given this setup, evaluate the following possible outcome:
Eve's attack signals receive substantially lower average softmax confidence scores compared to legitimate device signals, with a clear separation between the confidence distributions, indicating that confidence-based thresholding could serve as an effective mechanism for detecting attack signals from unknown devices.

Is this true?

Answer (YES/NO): NO